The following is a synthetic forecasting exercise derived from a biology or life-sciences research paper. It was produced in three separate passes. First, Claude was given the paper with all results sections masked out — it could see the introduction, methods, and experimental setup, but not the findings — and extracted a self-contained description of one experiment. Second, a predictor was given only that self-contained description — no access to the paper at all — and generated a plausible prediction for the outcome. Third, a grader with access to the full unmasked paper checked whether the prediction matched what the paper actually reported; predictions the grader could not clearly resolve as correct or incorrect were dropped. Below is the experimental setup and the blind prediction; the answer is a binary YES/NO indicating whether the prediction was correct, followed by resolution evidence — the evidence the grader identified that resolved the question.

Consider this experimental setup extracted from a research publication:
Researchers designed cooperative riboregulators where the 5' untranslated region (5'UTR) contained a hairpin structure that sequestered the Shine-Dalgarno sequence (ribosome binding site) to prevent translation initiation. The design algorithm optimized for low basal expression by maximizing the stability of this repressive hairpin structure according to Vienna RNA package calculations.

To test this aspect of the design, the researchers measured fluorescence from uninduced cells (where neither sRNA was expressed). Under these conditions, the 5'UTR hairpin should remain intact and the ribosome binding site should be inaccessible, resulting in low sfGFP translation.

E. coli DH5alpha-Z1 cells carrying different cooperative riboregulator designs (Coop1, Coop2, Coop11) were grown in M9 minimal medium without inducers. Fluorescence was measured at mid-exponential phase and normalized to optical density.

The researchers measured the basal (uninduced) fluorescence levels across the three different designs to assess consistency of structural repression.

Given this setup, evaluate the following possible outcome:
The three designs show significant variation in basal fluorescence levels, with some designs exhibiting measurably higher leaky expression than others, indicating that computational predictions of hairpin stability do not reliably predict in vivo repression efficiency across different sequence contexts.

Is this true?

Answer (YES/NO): NO